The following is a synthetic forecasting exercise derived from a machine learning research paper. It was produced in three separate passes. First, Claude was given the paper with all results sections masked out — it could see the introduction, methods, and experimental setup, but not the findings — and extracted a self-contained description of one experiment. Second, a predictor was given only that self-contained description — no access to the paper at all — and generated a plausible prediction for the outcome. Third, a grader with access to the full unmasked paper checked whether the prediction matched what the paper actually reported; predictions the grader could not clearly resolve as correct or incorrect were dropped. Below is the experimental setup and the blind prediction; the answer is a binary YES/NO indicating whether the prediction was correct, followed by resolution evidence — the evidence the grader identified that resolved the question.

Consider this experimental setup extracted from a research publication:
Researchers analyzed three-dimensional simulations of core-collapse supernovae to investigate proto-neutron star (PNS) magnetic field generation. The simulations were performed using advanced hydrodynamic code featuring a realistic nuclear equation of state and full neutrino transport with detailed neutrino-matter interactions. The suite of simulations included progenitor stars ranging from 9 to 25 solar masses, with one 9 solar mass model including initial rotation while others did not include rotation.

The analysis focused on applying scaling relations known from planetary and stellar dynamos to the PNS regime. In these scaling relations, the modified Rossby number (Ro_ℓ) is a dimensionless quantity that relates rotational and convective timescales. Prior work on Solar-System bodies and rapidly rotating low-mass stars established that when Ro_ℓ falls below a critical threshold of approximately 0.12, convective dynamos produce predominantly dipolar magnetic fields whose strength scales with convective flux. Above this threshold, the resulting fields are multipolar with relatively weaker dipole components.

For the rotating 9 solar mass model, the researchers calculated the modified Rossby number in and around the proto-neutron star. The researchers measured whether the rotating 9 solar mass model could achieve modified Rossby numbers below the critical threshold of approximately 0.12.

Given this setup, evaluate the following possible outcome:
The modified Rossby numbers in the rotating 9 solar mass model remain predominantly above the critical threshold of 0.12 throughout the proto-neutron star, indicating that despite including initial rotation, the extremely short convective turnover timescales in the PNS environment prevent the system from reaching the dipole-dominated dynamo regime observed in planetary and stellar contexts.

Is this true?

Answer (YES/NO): NO